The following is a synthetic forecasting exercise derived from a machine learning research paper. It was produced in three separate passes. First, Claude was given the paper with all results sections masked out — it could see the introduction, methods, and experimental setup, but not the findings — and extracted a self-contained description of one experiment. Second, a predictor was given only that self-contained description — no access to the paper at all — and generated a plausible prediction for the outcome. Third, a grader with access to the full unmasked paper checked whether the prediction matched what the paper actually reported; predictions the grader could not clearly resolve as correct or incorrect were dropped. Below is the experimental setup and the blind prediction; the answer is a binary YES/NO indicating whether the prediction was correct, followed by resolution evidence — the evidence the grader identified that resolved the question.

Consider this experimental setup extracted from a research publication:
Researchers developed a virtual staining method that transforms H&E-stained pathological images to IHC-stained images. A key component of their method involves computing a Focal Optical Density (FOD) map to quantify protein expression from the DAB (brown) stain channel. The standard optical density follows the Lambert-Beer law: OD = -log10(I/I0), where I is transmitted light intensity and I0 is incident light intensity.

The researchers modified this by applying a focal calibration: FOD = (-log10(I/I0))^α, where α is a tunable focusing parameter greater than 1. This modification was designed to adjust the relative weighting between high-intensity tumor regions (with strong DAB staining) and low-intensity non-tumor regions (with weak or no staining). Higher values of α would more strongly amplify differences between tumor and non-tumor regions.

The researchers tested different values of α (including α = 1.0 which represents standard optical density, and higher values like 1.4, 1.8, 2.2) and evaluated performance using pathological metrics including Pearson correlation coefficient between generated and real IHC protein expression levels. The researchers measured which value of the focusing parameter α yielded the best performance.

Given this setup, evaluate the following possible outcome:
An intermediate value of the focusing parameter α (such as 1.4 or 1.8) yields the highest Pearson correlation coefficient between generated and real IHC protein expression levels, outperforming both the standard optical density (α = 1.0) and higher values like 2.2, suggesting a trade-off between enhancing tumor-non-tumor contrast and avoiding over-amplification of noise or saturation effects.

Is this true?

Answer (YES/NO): YES